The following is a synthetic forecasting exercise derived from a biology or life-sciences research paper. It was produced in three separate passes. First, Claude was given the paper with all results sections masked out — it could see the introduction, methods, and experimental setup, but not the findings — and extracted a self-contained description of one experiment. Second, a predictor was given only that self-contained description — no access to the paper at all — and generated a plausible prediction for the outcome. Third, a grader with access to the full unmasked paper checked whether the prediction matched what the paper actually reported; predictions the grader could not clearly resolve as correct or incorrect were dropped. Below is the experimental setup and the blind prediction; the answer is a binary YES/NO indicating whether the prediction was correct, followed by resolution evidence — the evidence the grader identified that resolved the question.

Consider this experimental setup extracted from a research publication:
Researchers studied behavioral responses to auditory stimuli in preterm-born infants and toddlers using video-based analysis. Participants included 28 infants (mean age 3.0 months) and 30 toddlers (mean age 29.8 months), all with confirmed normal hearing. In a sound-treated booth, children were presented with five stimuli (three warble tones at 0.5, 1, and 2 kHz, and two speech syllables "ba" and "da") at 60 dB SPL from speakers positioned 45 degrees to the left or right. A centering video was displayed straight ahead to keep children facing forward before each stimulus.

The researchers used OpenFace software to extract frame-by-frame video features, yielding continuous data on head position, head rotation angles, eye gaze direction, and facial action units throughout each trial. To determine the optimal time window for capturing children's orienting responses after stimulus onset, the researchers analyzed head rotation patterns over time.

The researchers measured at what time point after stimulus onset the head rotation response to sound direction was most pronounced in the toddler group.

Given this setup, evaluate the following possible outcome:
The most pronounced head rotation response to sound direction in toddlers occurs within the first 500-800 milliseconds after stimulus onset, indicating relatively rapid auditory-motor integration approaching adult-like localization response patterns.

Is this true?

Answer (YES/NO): NO